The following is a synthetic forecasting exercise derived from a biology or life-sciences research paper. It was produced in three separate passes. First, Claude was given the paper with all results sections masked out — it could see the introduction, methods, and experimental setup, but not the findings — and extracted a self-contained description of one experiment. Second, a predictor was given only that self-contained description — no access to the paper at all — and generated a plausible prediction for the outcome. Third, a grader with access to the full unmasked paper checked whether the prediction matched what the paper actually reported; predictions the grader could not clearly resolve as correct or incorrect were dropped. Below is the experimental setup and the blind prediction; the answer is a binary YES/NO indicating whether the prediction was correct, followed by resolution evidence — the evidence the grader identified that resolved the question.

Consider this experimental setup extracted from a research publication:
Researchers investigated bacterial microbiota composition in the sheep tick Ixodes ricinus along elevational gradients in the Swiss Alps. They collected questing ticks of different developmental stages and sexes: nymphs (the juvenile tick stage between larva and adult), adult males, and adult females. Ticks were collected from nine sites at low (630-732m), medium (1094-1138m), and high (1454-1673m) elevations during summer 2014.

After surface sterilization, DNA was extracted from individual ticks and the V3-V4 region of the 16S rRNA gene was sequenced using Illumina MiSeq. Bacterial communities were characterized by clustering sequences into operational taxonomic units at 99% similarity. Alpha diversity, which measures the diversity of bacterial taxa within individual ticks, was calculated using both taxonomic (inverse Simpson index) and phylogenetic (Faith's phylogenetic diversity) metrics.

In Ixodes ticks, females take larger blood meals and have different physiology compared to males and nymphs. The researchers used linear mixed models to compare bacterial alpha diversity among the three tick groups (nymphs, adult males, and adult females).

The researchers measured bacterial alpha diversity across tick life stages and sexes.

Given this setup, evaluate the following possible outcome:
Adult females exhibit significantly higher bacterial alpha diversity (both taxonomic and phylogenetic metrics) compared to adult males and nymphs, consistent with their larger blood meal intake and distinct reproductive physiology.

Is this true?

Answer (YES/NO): NO